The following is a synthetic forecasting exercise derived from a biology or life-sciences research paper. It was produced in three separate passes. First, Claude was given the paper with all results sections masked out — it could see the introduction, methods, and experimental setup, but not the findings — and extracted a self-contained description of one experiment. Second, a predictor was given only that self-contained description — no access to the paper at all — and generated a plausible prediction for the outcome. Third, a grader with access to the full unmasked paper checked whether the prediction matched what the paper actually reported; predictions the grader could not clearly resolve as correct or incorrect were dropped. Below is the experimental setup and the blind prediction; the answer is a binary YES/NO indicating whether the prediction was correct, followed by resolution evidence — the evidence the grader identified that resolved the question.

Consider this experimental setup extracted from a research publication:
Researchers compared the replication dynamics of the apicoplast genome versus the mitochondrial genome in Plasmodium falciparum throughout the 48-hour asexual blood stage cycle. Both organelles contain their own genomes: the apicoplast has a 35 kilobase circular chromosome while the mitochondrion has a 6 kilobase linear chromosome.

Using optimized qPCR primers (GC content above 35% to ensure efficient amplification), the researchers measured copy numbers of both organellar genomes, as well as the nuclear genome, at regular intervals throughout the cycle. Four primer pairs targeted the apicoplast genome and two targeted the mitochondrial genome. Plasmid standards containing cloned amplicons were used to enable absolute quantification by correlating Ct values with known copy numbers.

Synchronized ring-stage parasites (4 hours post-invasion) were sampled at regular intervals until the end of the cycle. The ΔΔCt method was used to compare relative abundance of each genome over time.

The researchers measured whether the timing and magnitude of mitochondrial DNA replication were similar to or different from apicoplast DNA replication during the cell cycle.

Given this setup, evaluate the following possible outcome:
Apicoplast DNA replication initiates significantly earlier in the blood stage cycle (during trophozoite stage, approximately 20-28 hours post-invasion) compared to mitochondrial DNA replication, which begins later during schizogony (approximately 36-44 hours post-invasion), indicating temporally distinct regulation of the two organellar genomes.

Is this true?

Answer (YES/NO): NO